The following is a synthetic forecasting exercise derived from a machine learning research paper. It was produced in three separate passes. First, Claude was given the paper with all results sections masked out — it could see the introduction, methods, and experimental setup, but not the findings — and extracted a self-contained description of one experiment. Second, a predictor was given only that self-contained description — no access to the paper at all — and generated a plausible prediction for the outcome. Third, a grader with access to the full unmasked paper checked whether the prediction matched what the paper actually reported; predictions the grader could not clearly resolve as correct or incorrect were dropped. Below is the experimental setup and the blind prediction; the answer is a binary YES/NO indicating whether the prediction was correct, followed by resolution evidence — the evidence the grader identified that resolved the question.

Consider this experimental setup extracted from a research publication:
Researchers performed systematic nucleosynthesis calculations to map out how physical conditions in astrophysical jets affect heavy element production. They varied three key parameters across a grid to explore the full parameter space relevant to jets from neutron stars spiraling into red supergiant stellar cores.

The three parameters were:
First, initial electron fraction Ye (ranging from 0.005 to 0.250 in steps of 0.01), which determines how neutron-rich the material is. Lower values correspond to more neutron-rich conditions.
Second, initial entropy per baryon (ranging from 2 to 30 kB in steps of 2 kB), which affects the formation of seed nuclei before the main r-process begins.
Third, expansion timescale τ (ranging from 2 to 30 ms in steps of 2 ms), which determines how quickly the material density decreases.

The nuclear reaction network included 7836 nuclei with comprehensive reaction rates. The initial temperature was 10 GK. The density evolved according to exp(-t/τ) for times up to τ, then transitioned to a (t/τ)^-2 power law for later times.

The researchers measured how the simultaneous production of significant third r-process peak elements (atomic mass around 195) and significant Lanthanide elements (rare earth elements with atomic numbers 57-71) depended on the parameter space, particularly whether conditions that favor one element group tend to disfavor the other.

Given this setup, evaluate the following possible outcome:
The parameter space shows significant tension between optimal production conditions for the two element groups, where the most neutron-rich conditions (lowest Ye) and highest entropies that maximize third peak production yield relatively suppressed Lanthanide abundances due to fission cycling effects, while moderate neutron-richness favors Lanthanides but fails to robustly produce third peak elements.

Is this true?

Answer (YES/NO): NO